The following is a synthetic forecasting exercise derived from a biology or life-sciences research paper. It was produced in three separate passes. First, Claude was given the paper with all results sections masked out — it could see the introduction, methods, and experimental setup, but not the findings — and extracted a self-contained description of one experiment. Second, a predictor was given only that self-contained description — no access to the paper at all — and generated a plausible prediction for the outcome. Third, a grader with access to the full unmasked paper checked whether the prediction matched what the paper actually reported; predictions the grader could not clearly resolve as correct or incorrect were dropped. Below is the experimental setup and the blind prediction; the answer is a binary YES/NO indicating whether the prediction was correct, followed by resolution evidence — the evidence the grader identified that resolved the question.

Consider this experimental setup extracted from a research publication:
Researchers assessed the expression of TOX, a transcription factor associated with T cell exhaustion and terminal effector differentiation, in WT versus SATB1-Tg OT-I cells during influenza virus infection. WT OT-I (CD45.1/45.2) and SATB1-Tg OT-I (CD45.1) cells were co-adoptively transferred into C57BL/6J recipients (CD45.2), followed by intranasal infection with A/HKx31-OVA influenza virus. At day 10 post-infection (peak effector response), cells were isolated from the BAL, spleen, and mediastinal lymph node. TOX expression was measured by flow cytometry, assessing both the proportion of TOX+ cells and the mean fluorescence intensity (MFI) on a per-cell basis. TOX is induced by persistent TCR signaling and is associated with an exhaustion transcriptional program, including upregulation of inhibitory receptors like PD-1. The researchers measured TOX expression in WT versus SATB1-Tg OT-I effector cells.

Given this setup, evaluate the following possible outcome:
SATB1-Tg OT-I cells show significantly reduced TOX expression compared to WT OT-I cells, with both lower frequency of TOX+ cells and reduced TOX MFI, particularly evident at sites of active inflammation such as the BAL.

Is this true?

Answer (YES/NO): YES